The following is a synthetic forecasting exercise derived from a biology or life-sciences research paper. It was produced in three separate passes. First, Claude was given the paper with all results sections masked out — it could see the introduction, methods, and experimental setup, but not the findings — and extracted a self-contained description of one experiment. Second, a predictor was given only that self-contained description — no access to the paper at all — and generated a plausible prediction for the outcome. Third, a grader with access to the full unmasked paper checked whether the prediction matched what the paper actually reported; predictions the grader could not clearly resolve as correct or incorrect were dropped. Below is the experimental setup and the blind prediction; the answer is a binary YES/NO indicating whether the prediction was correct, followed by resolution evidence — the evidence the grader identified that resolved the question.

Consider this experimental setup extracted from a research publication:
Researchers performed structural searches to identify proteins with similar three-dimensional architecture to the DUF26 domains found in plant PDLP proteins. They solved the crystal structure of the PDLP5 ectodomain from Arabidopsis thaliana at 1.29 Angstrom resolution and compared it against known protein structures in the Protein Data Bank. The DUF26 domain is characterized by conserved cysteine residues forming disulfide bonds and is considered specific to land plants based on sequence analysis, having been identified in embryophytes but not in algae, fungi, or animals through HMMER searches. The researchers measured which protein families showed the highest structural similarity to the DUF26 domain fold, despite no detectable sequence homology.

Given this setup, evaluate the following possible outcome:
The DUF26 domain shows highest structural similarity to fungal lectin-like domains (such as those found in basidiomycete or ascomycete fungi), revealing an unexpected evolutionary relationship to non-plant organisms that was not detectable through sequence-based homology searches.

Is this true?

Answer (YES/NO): YES